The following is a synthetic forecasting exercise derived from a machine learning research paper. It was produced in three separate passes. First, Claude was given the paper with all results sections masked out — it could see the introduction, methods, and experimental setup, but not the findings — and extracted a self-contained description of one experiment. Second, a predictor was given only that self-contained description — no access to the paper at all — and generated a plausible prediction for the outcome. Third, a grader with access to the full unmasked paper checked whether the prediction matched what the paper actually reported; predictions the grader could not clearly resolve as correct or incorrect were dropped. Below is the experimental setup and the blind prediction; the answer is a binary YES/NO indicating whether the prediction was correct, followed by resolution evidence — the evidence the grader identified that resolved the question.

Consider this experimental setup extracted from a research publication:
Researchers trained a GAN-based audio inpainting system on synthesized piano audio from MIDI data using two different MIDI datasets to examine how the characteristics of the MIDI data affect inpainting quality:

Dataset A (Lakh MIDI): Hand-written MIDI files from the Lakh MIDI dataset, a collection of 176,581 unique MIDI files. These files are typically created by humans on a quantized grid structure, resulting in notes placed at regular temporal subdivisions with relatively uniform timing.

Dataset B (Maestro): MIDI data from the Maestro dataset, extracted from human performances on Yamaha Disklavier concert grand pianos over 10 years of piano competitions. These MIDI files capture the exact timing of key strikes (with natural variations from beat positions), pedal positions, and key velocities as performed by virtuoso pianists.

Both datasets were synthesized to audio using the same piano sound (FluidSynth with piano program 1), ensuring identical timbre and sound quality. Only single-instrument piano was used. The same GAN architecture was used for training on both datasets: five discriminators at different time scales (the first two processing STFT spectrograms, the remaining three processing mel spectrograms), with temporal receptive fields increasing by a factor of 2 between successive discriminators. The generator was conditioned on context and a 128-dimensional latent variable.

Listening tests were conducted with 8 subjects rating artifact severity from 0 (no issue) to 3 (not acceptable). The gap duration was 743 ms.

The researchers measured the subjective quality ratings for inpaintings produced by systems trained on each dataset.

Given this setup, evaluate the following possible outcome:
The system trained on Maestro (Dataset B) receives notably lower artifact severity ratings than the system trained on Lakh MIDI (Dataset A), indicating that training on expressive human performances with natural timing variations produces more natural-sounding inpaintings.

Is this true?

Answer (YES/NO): NO